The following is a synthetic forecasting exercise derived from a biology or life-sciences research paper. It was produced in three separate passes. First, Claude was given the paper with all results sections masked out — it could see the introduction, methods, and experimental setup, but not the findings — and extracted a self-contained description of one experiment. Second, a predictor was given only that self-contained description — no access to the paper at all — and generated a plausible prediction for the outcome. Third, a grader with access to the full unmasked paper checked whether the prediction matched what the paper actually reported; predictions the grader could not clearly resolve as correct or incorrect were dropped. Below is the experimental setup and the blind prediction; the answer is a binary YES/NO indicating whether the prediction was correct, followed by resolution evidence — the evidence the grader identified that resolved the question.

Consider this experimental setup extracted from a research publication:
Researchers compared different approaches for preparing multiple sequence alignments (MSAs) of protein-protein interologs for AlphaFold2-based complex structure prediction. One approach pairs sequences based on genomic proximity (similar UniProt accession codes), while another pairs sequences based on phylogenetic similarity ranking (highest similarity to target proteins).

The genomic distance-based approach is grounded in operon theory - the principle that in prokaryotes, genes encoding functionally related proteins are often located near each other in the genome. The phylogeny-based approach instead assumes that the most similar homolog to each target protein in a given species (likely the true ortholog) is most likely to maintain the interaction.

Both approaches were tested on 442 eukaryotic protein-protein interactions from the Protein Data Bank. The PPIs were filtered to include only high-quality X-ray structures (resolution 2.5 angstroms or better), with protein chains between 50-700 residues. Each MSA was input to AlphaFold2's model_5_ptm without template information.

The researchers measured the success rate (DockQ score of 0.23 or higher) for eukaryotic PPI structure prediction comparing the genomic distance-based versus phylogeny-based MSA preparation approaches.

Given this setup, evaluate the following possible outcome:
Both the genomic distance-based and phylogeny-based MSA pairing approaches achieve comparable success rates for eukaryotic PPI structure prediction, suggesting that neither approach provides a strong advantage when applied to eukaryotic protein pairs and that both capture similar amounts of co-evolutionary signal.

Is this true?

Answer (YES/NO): NO